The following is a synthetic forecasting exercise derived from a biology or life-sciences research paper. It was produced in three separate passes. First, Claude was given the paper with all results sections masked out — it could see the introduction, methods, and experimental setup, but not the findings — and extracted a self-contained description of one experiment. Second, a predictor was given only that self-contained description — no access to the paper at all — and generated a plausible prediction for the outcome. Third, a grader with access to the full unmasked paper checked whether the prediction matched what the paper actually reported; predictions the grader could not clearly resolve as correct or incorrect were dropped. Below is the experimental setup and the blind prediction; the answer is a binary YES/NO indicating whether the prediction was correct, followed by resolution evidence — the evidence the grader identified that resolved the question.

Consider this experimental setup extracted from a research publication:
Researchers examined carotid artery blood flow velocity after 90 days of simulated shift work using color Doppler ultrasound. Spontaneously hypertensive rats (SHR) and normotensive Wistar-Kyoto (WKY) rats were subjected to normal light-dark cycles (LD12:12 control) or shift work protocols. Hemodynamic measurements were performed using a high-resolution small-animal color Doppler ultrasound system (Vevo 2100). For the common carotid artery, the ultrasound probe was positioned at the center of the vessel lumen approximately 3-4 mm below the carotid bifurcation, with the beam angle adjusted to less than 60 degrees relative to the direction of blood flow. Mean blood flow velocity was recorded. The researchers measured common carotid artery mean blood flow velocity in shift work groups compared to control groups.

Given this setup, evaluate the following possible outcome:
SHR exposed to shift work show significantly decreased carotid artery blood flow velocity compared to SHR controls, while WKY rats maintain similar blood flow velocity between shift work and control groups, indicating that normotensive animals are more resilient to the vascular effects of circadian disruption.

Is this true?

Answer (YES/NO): NO